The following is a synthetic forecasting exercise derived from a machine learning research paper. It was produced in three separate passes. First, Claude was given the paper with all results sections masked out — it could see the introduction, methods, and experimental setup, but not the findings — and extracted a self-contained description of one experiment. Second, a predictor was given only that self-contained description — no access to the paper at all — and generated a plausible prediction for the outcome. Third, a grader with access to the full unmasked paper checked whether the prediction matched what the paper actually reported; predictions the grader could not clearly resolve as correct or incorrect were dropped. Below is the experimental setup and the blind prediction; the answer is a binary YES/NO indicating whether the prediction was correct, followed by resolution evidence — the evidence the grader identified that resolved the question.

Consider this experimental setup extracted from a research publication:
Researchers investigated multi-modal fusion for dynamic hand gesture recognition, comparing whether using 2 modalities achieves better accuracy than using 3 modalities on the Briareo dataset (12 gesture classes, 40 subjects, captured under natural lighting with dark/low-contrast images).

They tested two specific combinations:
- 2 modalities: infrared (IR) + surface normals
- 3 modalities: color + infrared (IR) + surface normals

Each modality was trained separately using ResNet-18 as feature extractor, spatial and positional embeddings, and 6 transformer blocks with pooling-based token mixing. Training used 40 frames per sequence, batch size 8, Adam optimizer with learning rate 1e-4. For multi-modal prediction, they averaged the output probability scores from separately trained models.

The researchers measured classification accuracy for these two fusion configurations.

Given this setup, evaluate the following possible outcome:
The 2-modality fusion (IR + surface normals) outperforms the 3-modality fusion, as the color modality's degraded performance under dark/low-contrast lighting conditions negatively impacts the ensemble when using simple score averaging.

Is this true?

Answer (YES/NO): YES